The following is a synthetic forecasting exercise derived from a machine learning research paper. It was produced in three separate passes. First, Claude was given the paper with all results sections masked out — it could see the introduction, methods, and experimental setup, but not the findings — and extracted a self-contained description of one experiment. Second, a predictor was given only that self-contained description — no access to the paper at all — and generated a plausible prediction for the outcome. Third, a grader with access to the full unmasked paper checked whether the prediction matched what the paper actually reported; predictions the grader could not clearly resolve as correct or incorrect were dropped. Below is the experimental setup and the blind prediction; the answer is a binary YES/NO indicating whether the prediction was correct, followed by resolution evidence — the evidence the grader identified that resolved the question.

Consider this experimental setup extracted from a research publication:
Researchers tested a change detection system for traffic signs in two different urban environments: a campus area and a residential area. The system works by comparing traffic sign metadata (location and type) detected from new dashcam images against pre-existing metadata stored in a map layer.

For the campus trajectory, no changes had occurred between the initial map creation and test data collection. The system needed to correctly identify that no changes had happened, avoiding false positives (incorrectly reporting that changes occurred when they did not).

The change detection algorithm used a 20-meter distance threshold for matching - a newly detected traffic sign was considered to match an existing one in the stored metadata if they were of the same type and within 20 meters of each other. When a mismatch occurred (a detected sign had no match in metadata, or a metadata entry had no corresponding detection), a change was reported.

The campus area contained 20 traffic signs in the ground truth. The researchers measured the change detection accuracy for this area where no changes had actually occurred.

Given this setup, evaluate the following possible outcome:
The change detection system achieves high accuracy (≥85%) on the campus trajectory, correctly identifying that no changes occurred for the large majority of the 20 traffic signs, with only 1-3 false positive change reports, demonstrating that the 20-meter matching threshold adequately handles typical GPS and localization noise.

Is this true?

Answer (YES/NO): YES